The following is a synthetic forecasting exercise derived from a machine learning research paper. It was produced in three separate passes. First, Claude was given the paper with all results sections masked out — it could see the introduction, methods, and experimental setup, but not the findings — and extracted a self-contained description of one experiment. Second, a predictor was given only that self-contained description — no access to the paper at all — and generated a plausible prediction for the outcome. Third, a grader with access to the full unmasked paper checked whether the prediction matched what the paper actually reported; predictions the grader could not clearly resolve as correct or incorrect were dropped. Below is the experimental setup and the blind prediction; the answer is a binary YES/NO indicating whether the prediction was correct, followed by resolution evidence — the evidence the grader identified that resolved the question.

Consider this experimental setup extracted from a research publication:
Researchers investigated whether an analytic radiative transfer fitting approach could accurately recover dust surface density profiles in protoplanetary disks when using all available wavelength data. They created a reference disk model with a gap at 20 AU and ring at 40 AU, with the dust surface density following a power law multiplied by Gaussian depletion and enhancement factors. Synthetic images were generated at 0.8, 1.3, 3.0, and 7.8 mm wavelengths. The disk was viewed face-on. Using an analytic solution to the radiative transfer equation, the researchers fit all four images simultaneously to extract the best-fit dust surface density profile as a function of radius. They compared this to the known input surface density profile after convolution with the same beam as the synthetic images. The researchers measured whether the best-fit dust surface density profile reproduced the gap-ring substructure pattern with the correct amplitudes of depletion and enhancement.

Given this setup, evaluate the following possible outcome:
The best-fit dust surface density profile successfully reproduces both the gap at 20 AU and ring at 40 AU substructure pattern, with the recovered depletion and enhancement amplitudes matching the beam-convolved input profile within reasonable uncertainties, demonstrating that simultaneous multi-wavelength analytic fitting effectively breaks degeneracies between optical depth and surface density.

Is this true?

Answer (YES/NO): YES